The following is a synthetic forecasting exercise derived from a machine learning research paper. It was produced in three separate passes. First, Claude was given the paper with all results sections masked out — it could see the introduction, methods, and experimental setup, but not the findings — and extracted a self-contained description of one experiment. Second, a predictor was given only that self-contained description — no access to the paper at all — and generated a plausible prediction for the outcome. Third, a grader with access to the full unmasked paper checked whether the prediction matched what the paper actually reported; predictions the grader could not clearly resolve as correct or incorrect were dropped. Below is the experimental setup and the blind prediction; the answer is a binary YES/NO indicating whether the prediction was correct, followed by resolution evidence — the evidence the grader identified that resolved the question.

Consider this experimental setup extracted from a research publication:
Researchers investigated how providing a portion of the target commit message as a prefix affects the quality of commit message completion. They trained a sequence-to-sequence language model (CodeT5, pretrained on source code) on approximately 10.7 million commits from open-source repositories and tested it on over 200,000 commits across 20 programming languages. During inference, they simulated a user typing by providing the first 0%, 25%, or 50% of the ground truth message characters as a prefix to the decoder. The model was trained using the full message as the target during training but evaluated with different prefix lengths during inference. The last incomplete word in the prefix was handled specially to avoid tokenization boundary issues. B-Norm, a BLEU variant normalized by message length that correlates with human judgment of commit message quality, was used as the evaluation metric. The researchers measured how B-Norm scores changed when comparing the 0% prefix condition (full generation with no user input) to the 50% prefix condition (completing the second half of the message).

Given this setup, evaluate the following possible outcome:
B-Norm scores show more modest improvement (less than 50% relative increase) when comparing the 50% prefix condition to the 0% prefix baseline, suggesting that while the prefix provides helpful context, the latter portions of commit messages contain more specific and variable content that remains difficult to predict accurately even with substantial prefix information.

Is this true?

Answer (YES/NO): NO